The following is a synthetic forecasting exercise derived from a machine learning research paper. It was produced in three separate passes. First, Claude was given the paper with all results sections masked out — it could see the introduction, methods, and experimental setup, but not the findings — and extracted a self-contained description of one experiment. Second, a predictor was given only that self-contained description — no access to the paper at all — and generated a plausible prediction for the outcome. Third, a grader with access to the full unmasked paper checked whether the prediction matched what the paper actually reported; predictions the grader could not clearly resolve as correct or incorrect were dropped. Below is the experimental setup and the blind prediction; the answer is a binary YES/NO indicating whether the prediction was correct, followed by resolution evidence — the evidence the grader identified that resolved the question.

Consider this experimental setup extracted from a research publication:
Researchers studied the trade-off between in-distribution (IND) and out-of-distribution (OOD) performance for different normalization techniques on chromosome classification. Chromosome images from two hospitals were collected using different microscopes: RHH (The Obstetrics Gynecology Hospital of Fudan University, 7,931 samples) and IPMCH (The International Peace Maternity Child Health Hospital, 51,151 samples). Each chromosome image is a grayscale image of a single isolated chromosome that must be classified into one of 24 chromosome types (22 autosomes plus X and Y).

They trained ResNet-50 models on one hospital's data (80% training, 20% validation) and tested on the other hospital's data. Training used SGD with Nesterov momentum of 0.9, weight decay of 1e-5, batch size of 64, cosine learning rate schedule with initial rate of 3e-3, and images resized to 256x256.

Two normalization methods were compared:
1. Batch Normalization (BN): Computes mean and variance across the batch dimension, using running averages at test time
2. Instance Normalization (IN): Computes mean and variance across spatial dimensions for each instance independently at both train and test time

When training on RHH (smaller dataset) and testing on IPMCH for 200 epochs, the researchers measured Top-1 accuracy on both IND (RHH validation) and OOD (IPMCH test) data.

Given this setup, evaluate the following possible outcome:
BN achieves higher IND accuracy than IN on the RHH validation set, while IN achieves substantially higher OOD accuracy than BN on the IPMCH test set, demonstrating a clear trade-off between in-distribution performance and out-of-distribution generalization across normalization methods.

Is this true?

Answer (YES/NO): YES